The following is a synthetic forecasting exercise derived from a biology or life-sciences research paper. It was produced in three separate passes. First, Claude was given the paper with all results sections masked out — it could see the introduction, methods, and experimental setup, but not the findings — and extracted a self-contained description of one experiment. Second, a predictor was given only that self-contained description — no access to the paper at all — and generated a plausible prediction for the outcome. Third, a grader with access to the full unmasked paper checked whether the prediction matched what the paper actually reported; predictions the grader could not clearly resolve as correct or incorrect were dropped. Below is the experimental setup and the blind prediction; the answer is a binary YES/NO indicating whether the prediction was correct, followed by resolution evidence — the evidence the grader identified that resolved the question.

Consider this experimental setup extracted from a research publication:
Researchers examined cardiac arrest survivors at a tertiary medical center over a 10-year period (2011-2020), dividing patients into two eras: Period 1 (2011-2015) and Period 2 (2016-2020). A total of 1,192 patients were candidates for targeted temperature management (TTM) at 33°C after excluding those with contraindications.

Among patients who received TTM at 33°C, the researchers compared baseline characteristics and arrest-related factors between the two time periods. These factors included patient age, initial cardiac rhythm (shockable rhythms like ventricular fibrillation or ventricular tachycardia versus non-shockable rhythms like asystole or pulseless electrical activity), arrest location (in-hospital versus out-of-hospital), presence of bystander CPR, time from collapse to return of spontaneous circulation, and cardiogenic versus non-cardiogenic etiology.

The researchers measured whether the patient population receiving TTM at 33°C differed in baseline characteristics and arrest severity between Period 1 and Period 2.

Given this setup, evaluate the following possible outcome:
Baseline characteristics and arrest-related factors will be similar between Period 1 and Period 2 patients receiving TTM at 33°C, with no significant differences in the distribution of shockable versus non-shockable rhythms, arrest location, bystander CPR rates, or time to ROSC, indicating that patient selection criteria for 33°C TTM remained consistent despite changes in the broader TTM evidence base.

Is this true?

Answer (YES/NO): NO